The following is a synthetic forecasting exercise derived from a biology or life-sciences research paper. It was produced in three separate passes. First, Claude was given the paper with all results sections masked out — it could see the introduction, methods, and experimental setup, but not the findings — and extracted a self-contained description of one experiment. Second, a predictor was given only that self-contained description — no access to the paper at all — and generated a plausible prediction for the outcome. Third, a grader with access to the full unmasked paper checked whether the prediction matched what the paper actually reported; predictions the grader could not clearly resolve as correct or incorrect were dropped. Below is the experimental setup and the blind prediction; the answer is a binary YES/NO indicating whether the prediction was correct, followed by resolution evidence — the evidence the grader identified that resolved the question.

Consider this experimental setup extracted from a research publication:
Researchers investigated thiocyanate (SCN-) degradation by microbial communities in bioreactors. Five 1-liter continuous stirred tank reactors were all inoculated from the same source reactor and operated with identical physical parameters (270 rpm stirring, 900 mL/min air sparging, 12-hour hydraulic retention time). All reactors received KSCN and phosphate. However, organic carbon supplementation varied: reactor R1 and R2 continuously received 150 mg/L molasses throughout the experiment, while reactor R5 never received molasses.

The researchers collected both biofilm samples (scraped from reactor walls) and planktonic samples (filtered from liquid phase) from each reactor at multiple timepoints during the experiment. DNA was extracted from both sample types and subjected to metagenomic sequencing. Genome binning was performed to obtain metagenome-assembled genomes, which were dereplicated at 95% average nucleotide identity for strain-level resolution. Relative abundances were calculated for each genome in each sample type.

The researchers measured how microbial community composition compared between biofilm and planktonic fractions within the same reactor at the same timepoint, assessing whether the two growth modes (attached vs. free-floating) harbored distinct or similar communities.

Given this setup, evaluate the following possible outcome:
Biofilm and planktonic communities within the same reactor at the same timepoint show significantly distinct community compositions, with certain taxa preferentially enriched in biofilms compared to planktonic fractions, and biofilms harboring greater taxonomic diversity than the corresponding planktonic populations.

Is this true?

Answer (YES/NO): NO